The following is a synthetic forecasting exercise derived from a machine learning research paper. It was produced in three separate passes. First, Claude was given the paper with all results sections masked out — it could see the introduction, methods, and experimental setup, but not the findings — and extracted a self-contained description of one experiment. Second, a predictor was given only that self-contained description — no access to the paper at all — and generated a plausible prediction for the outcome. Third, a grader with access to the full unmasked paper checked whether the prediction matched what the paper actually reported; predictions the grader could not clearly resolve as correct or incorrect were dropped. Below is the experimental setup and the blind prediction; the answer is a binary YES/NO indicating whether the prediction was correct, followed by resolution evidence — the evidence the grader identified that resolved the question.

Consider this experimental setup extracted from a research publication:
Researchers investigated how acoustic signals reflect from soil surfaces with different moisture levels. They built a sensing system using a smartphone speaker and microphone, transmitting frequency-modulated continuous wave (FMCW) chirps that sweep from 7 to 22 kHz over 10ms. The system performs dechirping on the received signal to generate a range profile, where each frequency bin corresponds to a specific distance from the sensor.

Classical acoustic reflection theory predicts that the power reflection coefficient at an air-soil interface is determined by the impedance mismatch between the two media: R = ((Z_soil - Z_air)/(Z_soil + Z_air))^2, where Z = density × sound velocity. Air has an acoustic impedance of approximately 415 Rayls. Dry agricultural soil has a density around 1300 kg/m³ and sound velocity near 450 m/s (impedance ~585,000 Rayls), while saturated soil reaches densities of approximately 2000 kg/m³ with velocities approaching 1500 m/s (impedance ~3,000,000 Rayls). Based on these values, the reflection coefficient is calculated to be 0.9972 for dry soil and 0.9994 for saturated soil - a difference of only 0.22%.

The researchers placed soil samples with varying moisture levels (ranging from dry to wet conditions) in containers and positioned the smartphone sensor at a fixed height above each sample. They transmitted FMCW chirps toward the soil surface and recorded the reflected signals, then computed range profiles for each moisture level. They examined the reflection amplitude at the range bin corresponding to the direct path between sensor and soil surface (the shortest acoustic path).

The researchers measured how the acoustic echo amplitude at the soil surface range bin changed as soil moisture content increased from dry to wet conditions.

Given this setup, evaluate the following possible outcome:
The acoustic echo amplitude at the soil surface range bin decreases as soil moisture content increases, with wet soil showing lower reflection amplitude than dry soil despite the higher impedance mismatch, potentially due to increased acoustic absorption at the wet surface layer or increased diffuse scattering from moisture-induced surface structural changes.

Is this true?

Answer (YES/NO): NO